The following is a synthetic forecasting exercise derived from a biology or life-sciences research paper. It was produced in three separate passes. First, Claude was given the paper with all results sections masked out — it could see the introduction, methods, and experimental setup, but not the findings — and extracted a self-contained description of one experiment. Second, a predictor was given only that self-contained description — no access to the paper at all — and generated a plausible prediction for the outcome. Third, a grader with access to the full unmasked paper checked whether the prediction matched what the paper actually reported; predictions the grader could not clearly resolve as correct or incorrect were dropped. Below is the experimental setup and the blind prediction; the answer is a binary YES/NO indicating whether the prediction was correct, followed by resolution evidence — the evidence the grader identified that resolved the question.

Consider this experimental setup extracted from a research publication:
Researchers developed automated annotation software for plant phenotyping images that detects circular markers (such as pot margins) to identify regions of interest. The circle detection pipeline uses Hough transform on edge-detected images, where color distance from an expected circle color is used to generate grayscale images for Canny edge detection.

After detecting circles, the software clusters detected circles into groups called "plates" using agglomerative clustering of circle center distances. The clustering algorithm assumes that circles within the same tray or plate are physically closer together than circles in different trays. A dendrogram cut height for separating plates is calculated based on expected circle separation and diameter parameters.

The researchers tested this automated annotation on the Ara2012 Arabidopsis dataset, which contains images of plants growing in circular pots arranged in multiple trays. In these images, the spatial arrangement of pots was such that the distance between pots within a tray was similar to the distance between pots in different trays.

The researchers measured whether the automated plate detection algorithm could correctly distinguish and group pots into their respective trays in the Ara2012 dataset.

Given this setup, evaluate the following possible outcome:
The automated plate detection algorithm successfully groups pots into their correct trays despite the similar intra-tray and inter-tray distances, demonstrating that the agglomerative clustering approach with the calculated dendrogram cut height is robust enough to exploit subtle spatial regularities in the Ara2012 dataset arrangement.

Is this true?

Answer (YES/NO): NO